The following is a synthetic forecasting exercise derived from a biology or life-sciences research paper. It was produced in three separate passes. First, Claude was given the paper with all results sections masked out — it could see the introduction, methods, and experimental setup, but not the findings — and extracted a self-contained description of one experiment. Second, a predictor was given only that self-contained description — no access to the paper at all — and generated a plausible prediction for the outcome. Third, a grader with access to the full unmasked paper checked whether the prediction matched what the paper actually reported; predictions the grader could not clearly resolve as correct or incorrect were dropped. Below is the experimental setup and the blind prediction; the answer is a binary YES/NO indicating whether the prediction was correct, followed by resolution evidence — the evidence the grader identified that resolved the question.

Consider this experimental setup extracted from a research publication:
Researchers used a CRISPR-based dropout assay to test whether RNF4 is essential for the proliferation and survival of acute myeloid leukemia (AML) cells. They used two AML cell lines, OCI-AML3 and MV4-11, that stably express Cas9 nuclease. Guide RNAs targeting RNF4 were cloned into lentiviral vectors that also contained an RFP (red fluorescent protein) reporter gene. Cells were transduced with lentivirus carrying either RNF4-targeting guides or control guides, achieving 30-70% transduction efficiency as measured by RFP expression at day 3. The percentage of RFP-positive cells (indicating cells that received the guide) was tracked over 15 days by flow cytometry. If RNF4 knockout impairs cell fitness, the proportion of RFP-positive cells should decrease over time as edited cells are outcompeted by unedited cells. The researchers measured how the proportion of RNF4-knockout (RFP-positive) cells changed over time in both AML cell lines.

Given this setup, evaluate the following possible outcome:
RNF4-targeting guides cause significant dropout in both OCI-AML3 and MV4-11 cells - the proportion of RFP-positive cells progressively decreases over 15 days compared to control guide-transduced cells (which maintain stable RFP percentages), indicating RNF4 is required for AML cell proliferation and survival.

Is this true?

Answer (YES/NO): YES